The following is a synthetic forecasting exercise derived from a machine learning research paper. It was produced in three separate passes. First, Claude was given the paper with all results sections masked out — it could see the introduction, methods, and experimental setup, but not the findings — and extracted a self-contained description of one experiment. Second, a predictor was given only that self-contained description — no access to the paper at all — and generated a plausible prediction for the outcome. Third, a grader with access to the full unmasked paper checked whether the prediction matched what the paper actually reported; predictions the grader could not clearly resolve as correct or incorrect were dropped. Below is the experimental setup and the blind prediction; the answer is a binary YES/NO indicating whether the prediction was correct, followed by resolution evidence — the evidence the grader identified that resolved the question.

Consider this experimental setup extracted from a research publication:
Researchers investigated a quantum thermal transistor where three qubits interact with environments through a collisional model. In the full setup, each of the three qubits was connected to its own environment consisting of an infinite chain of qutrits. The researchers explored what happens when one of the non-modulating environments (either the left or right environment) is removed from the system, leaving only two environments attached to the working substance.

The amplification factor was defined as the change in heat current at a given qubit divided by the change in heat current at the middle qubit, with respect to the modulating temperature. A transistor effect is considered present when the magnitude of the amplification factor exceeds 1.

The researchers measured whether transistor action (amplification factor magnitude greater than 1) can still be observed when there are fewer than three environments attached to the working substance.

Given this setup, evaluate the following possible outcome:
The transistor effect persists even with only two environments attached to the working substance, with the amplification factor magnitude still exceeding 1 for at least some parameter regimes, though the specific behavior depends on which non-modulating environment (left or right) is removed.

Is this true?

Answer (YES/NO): YES